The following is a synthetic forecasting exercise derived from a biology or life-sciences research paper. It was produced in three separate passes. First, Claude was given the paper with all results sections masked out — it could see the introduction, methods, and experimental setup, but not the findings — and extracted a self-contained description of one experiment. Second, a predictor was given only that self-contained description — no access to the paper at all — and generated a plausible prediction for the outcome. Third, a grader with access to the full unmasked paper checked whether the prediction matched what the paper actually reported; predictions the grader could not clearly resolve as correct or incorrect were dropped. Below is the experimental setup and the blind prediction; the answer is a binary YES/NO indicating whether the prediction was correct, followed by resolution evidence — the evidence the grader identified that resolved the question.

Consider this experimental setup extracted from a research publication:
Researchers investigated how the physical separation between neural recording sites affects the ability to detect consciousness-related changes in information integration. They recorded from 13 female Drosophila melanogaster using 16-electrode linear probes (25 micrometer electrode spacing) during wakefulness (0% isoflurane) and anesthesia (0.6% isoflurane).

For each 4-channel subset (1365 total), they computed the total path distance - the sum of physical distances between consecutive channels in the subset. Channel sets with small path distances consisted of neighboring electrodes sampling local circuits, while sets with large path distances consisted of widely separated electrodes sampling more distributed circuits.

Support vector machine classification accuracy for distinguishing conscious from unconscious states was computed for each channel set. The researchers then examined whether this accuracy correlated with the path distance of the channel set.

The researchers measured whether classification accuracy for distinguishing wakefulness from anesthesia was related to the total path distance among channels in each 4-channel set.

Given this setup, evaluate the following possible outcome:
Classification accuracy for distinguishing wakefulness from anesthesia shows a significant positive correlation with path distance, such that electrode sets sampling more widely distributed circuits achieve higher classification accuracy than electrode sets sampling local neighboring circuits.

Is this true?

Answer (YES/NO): NO